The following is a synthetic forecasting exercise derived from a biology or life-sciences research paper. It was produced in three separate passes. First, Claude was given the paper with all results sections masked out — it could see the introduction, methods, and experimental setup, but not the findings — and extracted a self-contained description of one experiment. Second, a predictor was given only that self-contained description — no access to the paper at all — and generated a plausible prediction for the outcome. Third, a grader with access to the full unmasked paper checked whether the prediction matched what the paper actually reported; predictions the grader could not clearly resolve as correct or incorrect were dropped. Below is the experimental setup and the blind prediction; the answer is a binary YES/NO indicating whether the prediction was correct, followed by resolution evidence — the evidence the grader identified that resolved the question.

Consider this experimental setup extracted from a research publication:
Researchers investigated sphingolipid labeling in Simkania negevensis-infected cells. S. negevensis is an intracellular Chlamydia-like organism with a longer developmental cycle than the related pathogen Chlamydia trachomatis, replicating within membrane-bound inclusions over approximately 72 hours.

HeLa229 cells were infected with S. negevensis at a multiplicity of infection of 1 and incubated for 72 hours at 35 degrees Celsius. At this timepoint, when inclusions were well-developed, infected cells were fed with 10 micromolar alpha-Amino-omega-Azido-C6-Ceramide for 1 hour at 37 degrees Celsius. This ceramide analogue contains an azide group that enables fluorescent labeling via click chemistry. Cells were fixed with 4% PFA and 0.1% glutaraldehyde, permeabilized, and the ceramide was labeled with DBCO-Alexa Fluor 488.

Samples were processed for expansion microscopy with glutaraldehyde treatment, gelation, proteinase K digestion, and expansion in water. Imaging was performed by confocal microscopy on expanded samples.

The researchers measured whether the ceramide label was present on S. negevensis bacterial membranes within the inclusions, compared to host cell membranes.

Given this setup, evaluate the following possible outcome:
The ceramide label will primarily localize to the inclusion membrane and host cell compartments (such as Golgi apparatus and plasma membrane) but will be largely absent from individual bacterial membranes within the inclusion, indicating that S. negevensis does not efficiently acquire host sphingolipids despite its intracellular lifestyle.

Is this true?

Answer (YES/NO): NO